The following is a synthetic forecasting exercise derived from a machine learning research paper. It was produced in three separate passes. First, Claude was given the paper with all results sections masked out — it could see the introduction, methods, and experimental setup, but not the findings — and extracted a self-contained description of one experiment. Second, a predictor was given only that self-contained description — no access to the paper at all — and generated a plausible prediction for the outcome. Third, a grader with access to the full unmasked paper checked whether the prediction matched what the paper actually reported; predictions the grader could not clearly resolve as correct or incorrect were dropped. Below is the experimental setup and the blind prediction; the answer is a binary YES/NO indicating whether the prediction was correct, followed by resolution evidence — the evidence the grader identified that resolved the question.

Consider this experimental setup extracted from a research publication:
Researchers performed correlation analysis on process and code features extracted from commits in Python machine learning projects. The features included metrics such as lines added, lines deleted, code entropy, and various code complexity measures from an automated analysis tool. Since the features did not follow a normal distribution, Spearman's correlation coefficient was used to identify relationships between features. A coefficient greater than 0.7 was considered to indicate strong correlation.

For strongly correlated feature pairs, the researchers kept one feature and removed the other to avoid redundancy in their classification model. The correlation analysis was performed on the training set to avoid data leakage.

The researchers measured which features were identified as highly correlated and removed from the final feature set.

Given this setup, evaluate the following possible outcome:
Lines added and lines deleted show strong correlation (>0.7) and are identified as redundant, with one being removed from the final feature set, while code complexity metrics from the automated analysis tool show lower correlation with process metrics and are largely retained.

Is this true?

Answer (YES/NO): NO